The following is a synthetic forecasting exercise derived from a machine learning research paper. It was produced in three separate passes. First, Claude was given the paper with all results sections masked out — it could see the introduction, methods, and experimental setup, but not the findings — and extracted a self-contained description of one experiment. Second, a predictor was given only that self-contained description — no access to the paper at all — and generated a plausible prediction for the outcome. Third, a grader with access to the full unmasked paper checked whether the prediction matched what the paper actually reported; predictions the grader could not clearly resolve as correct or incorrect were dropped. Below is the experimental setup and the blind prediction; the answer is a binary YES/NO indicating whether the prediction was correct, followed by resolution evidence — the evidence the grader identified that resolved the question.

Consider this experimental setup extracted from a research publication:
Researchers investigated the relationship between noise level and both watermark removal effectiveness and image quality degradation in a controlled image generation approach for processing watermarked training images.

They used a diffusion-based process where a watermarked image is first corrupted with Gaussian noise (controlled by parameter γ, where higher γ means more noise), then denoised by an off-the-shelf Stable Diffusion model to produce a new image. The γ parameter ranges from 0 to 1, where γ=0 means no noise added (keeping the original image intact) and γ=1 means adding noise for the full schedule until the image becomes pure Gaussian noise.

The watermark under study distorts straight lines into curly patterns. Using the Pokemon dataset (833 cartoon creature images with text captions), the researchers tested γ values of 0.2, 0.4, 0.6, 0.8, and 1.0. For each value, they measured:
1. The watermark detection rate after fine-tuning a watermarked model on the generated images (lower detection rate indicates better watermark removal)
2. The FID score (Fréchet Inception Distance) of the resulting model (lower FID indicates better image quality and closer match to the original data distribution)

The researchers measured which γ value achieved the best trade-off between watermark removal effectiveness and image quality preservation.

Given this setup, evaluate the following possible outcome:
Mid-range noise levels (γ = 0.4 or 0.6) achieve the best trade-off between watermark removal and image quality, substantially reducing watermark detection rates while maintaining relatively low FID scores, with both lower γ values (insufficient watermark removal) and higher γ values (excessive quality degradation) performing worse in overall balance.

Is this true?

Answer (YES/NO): YES